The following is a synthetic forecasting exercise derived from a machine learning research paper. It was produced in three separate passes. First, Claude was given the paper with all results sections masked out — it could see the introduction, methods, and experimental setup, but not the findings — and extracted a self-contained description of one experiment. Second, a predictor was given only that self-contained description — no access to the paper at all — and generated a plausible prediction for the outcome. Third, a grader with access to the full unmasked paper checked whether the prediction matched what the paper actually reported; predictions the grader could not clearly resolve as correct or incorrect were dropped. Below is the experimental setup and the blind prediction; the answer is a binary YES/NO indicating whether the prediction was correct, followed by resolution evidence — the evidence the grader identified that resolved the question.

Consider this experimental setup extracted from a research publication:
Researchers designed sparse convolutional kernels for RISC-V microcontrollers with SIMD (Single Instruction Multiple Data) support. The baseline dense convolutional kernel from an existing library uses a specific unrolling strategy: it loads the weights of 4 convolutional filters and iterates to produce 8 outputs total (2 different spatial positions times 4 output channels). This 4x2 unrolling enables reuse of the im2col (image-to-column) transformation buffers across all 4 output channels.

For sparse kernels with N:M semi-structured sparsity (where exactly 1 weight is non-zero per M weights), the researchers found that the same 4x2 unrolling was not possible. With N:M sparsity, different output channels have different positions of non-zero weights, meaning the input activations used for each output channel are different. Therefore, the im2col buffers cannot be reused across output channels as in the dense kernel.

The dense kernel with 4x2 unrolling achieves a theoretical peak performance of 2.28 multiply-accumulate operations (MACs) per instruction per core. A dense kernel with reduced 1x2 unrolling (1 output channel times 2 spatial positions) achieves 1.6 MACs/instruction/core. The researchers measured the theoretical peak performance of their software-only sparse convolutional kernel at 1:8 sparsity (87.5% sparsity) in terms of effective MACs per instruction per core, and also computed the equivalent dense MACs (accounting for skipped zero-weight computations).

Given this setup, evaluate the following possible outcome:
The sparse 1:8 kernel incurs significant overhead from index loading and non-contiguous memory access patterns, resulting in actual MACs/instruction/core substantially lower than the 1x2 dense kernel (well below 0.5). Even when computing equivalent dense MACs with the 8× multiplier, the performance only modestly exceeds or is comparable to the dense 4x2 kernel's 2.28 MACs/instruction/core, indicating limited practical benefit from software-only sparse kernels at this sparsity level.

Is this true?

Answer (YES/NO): NO